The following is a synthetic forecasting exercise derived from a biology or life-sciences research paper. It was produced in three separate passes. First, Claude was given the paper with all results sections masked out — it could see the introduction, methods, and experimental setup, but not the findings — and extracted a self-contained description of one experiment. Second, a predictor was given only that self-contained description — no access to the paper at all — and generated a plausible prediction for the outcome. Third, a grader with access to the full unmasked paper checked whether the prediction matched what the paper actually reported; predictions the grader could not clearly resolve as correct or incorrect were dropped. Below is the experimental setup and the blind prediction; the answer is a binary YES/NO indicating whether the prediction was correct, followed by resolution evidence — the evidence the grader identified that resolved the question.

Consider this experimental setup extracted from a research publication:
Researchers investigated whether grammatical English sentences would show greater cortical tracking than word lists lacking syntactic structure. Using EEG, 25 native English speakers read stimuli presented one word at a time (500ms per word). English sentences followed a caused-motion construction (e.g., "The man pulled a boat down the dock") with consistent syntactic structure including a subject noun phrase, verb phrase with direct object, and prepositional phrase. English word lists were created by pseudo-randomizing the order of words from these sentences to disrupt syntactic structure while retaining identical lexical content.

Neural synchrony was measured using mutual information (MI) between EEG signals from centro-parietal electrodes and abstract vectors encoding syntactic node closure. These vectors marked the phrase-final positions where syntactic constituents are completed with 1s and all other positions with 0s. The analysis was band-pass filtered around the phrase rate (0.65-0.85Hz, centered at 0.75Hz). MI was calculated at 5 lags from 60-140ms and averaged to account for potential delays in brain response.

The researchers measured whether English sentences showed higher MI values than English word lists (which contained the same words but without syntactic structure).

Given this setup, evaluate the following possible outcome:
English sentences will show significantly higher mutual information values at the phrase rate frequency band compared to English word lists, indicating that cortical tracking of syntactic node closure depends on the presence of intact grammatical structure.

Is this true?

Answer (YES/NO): YES